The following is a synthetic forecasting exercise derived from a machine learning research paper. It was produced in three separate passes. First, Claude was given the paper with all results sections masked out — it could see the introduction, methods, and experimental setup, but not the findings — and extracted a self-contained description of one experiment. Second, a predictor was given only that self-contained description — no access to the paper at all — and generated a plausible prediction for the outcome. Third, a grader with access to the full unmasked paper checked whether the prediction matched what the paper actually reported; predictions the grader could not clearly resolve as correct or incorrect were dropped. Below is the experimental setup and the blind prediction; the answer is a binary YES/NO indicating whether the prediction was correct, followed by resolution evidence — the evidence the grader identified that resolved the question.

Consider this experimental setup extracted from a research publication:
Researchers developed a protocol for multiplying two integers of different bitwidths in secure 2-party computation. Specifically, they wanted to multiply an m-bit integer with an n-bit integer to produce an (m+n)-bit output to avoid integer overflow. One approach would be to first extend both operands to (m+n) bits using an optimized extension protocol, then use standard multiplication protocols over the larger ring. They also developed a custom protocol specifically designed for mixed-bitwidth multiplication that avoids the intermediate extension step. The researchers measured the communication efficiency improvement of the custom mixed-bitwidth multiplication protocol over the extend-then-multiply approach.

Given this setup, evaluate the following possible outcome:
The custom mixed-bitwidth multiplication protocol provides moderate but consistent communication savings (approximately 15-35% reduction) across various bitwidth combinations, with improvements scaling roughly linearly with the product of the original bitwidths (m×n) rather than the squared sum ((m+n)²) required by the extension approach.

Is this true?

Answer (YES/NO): NO